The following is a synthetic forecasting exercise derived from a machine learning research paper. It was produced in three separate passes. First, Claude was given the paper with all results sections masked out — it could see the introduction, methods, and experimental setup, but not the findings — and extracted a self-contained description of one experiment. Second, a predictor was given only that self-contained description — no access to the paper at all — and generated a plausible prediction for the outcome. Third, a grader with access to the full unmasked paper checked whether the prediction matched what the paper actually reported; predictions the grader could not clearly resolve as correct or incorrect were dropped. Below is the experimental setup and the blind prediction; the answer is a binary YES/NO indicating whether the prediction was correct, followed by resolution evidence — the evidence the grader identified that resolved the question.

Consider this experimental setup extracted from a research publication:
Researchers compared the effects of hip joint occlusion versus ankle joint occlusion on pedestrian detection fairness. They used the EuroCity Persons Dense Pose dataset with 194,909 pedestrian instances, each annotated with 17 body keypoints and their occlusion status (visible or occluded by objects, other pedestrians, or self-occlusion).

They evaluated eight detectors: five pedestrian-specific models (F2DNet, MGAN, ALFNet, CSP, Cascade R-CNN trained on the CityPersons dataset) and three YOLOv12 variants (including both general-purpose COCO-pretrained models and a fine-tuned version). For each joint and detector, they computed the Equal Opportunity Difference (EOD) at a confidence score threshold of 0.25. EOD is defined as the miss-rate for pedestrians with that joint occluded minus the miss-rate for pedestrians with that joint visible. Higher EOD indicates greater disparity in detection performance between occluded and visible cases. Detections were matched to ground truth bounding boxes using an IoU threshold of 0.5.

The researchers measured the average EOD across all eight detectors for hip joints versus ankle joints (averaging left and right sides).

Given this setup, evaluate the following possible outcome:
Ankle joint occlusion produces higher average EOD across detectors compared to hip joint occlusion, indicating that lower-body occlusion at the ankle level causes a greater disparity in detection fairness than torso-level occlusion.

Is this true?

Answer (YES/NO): YES